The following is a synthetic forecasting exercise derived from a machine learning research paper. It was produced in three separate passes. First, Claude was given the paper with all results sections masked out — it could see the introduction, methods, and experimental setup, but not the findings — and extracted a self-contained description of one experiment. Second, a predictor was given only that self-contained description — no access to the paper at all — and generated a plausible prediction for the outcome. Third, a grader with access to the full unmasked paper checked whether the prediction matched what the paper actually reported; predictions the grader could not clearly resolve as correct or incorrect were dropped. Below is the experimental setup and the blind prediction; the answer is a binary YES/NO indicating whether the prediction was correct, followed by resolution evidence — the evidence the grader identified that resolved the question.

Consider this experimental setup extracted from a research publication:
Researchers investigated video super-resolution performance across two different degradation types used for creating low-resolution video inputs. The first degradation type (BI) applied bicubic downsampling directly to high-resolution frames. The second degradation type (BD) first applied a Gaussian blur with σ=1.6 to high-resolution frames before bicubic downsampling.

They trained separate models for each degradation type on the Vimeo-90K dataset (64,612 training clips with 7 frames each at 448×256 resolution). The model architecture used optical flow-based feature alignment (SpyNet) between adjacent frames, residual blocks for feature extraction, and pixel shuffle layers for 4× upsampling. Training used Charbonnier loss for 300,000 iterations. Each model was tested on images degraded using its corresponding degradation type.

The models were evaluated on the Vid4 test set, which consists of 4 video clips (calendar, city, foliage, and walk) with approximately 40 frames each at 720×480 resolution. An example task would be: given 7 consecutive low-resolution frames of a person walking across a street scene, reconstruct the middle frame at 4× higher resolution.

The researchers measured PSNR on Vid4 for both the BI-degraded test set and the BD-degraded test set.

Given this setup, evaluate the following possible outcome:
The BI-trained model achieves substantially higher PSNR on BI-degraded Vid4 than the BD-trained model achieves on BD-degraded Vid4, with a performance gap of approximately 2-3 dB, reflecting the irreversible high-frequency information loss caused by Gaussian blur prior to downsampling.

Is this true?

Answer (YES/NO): NO